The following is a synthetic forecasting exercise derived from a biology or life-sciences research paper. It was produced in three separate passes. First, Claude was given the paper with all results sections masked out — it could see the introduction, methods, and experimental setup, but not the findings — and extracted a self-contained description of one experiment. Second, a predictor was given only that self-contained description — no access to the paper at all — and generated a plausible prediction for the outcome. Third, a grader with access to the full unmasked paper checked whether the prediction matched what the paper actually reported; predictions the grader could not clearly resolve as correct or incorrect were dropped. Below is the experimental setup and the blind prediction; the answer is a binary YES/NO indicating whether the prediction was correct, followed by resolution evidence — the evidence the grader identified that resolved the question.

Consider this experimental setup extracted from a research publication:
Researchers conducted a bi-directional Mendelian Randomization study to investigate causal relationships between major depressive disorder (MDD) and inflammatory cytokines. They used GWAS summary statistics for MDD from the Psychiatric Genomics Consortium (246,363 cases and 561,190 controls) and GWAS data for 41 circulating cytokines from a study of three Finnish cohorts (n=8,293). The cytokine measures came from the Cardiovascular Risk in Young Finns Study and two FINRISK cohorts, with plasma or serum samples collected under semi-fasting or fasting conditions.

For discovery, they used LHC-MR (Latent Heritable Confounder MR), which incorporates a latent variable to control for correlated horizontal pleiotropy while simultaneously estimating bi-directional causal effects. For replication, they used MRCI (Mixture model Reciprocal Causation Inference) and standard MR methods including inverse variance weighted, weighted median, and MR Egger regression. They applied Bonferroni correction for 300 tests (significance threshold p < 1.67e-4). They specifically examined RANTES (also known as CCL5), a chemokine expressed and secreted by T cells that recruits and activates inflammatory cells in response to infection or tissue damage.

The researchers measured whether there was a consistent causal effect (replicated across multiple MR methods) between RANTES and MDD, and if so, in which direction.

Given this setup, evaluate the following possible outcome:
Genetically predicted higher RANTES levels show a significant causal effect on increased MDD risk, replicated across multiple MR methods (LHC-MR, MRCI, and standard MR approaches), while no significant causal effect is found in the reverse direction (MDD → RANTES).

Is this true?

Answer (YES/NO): YES